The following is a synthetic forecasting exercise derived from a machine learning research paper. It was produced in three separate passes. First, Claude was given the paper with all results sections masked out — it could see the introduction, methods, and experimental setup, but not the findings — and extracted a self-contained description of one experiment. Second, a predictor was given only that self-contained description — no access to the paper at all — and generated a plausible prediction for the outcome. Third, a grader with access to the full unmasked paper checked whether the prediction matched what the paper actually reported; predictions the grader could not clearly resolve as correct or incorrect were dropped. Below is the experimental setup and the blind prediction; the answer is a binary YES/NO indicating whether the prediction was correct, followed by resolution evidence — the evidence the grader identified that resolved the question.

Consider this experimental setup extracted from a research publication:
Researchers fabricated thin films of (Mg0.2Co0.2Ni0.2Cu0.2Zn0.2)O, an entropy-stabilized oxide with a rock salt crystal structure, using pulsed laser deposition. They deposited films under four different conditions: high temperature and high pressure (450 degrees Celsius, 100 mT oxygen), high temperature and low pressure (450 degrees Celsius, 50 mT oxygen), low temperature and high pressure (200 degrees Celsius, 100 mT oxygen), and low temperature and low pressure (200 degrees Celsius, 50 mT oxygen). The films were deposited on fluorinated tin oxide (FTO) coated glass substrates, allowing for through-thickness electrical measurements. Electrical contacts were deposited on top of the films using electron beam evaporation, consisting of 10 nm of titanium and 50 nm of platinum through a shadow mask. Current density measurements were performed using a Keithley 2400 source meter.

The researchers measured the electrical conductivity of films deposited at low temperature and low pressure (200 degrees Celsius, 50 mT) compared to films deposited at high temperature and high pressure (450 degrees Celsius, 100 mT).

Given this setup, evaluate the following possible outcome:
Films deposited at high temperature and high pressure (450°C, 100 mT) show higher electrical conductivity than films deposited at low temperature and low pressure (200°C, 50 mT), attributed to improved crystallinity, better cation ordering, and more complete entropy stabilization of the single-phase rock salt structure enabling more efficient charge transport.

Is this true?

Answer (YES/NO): NO